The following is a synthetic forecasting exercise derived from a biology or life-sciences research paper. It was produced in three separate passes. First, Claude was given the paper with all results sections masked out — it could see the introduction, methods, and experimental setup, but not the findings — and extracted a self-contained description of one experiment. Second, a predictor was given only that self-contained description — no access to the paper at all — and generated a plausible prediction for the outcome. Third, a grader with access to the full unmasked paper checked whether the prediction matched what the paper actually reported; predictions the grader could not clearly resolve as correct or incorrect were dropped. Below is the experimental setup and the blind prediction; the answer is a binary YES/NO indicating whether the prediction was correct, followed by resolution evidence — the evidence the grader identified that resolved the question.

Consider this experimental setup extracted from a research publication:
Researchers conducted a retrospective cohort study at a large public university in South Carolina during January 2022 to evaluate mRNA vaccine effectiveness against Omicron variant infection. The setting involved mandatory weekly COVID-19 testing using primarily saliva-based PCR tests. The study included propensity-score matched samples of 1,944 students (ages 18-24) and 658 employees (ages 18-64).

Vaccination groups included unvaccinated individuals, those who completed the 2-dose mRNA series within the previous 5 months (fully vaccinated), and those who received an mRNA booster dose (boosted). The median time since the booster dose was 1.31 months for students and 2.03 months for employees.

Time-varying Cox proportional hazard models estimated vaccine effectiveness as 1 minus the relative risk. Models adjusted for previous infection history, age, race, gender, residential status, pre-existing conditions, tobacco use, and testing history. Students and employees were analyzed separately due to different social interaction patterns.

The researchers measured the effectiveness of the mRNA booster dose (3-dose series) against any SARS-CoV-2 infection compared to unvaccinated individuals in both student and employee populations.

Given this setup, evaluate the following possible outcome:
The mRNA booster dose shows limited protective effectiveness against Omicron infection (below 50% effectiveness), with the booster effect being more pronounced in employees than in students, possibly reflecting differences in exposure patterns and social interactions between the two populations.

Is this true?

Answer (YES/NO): NO